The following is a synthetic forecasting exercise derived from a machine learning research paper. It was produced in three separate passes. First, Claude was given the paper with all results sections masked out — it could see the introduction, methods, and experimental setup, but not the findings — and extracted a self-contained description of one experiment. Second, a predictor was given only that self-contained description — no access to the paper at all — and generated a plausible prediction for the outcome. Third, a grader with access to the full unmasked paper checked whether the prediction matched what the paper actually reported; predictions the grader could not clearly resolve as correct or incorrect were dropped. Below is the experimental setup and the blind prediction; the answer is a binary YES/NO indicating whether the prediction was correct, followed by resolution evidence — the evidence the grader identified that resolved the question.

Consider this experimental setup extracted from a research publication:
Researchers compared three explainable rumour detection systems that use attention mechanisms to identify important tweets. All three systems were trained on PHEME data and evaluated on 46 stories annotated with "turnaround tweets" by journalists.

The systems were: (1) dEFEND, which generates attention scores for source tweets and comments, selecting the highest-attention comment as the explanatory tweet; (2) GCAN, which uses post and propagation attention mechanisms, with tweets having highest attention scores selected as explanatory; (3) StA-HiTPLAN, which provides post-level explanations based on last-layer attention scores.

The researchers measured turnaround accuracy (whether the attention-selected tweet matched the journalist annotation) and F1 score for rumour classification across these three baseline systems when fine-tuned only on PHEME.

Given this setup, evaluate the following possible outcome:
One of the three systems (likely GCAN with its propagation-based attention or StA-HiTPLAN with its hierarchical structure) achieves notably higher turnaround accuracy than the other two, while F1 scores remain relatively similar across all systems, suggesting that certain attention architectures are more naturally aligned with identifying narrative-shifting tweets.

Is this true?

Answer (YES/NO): NO